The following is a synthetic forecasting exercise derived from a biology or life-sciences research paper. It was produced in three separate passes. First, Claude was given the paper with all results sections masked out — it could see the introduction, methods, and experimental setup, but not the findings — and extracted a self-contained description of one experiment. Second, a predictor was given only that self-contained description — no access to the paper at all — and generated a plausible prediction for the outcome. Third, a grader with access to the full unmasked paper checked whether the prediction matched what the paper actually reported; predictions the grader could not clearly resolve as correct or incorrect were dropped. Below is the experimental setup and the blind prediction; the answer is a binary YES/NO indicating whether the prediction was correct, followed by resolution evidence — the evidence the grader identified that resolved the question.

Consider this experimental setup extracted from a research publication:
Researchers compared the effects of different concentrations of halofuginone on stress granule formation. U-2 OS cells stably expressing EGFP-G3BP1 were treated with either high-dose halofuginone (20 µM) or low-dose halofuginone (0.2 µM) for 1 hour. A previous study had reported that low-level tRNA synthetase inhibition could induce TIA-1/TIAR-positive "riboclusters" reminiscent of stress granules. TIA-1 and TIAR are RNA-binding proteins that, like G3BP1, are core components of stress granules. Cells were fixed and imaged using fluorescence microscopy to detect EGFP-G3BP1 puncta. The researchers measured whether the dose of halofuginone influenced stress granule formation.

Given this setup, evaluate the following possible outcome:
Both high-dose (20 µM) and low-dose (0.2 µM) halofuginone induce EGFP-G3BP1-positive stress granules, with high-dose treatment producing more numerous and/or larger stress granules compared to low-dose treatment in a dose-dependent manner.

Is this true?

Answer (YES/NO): NO